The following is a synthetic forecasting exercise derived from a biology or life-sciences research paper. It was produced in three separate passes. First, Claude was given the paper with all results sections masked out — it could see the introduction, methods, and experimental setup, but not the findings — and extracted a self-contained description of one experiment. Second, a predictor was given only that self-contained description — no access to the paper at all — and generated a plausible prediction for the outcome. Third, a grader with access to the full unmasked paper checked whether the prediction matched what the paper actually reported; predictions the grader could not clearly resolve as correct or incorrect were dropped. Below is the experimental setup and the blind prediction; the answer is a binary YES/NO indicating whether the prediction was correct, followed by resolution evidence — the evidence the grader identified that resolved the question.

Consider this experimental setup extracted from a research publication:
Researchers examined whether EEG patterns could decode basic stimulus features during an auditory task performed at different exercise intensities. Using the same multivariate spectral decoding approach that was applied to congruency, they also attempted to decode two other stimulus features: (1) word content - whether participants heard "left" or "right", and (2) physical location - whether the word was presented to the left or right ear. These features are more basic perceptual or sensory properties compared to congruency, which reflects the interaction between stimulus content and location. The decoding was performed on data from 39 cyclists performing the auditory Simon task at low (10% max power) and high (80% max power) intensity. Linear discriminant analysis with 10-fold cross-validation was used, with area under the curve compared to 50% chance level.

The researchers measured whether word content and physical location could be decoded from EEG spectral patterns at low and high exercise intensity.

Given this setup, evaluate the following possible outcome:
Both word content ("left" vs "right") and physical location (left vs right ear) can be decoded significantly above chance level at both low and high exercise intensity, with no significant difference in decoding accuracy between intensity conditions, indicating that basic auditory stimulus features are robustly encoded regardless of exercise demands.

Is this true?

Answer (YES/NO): NO